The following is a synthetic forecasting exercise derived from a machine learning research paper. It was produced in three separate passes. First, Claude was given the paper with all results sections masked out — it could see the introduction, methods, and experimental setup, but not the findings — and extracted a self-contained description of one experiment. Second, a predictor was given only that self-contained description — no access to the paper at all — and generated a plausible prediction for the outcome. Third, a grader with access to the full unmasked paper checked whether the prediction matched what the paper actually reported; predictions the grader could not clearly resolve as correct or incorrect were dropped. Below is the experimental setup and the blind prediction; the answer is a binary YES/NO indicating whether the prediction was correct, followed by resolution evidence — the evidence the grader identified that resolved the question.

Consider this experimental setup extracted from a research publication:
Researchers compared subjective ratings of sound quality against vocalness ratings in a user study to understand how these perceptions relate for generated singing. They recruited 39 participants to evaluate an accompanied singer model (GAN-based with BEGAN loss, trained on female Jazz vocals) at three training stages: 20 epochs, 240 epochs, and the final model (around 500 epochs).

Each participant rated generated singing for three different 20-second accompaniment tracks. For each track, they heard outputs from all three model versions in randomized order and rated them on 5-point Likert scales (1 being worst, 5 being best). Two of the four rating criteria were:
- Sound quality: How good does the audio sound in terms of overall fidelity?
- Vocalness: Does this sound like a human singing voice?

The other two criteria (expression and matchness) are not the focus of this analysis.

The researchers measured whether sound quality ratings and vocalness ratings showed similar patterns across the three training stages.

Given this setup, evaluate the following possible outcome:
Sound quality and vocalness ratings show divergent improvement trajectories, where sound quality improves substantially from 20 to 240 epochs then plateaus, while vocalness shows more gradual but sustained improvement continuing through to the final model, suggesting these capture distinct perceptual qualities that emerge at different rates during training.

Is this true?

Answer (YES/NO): NO